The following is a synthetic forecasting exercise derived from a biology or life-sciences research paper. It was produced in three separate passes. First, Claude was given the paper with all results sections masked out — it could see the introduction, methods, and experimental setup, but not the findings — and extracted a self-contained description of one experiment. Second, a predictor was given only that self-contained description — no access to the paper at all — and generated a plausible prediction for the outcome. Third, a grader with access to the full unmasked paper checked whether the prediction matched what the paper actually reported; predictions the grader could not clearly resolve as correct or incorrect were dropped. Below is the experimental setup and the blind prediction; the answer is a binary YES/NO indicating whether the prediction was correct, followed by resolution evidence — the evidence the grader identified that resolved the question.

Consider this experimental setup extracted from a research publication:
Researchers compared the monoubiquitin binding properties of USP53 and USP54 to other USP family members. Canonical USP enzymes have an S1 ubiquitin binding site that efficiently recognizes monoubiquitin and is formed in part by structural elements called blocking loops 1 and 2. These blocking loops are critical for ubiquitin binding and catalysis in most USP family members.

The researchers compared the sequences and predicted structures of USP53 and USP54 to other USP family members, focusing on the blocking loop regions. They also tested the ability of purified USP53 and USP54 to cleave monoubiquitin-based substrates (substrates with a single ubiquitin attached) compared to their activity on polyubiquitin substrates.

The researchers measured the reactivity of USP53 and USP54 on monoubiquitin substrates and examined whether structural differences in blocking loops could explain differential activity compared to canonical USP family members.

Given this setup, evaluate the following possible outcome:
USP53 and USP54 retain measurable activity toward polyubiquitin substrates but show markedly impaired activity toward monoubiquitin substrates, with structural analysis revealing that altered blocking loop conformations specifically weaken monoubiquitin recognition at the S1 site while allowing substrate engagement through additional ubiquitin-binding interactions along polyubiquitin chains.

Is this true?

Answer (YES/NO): YES